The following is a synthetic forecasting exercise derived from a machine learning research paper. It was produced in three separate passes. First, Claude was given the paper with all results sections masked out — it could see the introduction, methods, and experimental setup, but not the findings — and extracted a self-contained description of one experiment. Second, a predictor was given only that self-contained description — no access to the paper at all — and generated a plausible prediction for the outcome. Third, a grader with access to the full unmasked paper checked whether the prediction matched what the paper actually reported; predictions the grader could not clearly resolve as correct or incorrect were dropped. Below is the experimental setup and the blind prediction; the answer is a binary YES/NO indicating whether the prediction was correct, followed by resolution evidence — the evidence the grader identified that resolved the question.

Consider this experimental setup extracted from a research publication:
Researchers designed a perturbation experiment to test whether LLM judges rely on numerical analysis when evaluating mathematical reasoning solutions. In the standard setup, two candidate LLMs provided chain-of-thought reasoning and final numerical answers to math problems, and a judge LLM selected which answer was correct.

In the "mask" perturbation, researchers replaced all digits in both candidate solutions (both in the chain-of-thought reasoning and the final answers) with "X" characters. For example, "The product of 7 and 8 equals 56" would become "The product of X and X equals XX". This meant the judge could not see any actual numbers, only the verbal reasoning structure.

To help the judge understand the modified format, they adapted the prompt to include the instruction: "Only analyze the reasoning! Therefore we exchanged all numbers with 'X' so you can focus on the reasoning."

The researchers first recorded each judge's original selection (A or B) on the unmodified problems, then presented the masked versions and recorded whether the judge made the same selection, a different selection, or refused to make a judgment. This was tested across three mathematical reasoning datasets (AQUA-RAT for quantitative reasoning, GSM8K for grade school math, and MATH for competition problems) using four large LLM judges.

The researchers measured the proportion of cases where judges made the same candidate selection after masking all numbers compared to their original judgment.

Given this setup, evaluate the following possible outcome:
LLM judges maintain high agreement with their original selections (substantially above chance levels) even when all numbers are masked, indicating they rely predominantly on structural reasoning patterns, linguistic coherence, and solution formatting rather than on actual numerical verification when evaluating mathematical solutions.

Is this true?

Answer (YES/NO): NO